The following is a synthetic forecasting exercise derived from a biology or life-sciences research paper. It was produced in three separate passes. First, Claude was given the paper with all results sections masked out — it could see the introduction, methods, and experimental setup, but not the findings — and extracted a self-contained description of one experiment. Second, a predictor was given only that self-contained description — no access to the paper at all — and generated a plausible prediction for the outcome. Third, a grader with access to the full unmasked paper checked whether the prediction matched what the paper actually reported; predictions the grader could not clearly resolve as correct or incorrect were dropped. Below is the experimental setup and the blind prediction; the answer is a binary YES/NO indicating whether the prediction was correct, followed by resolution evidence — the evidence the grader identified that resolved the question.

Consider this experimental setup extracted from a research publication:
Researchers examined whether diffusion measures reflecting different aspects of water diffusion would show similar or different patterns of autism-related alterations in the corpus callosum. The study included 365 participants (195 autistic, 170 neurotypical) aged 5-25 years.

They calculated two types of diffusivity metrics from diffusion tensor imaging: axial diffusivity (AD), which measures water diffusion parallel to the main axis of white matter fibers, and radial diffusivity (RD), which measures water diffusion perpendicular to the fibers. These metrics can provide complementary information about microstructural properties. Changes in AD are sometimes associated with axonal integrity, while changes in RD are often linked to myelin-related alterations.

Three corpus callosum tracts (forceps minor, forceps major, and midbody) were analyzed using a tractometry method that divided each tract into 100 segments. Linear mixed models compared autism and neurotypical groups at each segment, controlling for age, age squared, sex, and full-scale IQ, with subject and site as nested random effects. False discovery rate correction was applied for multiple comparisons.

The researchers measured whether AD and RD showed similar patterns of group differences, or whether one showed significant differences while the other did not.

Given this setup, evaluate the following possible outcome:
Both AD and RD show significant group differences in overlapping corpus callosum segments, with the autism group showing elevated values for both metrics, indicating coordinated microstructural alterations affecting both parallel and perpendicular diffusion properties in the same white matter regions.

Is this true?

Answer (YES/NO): NO